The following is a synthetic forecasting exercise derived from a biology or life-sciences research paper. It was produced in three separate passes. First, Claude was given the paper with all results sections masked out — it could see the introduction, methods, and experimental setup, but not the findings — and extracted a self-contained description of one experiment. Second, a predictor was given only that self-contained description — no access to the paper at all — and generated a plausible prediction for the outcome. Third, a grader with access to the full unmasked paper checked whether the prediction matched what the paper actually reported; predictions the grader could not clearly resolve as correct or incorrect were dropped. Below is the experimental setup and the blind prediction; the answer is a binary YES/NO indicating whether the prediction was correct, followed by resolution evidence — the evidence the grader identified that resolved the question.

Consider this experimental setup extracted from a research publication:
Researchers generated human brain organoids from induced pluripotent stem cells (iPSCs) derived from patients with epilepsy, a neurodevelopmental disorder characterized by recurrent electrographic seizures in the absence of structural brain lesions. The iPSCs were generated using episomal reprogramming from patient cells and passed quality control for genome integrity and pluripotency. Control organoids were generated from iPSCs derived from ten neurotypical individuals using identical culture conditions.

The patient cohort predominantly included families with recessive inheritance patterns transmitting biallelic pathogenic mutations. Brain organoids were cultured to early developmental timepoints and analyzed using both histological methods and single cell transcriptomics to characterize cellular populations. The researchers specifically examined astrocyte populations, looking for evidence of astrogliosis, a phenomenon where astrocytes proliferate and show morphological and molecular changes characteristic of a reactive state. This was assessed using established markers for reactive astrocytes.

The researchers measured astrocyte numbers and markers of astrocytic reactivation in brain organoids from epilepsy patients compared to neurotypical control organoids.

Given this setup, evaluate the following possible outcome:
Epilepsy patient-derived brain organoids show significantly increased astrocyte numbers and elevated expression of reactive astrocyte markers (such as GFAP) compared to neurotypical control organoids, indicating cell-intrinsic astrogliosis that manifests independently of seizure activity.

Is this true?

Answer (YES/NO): YES